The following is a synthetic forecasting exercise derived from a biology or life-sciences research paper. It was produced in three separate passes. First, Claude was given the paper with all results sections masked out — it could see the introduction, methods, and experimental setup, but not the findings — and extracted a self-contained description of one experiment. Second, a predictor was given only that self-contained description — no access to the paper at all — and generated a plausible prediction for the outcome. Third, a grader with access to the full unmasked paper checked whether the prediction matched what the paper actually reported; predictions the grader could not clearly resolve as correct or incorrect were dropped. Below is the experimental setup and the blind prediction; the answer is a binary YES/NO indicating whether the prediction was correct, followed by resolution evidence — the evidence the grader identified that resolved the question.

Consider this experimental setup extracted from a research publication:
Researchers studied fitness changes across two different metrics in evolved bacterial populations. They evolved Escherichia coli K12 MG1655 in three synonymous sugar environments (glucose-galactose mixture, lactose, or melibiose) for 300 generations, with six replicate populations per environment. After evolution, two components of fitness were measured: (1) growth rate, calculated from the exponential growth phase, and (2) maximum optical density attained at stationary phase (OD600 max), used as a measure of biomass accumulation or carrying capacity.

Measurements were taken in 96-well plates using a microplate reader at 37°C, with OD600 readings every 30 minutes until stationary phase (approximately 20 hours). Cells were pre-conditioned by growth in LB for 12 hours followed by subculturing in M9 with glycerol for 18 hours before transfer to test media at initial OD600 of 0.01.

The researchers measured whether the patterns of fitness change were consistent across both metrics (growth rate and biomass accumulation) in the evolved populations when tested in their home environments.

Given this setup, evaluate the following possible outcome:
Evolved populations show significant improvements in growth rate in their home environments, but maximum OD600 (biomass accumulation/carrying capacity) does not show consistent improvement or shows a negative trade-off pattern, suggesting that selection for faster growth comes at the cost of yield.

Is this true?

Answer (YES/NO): NO